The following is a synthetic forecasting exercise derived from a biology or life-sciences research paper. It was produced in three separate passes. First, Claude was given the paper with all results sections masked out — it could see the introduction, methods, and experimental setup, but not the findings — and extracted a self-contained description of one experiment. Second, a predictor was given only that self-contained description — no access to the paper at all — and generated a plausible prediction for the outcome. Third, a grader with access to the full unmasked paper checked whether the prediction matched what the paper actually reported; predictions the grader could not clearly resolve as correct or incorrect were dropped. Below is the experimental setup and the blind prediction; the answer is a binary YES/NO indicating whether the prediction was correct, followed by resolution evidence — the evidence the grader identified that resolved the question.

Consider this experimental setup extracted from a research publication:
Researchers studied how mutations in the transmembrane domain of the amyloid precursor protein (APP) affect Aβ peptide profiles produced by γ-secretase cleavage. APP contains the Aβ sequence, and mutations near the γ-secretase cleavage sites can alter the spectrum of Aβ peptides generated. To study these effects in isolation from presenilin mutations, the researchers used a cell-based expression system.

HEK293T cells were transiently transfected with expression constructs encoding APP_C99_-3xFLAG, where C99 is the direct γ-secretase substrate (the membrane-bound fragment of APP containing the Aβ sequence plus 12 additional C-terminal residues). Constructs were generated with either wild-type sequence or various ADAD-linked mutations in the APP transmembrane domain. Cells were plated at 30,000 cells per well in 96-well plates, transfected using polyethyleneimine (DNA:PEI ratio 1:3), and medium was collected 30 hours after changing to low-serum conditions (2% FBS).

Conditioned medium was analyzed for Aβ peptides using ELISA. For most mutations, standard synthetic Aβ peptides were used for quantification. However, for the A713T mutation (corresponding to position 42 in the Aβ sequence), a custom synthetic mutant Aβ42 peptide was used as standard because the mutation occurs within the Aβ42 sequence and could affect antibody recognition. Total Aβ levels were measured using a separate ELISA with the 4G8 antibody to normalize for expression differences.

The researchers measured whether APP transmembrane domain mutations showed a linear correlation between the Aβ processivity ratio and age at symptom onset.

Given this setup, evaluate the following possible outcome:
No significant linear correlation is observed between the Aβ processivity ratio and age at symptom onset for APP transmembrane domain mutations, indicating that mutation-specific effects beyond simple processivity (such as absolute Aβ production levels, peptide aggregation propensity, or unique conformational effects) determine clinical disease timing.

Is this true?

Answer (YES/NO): NO